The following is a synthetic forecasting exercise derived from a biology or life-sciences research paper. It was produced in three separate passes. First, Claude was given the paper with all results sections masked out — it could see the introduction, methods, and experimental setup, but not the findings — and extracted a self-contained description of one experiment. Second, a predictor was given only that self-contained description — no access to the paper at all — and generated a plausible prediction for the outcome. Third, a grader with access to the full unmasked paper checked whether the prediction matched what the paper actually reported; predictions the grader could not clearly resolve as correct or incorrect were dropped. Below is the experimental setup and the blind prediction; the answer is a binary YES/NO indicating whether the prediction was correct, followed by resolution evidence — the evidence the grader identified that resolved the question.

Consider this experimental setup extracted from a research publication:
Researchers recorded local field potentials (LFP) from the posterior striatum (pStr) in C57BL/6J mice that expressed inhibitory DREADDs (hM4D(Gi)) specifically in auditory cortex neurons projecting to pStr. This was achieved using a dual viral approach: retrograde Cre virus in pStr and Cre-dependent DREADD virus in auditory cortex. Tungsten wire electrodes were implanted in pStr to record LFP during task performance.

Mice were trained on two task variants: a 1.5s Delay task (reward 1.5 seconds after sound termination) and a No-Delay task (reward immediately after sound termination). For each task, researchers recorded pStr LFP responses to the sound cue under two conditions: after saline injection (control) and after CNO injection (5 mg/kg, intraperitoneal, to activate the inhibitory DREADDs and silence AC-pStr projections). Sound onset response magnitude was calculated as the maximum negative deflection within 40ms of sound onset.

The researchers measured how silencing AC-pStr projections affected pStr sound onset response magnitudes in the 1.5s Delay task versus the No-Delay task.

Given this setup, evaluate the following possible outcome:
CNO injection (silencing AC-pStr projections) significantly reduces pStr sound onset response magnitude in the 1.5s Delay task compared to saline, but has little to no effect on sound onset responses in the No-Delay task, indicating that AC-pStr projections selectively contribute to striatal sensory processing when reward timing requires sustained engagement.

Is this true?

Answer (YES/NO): YES